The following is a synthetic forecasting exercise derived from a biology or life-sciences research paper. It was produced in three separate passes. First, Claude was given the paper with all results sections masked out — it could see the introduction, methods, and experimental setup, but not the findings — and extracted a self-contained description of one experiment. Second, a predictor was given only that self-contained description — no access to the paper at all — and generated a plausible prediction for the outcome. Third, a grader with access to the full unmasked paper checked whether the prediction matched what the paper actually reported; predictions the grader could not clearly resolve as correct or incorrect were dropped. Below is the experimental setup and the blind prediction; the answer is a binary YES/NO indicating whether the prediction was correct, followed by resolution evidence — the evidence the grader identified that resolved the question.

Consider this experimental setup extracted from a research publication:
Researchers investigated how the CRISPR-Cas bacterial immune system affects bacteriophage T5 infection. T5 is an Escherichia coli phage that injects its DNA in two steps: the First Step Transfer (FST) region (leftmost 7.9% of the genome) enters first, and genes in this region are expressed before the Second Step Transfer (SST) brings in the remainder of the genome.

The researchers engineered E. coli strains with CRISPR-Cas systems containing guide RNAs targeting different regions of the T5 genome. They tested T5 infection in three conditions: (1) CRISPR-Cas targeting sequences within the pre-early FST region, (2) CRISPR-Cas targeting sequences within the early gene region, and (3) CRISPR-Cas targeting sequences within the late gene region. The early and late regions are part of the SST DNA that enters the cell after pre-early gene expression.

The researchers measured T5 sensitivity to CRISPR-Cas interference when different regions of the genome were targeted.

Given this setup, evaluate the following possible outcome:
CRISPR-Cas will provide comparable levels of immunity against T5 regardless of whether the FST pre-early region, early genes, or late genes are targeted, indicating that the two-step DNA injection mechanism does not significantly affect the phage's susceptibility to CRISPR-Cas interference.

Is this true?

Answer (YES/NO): NO